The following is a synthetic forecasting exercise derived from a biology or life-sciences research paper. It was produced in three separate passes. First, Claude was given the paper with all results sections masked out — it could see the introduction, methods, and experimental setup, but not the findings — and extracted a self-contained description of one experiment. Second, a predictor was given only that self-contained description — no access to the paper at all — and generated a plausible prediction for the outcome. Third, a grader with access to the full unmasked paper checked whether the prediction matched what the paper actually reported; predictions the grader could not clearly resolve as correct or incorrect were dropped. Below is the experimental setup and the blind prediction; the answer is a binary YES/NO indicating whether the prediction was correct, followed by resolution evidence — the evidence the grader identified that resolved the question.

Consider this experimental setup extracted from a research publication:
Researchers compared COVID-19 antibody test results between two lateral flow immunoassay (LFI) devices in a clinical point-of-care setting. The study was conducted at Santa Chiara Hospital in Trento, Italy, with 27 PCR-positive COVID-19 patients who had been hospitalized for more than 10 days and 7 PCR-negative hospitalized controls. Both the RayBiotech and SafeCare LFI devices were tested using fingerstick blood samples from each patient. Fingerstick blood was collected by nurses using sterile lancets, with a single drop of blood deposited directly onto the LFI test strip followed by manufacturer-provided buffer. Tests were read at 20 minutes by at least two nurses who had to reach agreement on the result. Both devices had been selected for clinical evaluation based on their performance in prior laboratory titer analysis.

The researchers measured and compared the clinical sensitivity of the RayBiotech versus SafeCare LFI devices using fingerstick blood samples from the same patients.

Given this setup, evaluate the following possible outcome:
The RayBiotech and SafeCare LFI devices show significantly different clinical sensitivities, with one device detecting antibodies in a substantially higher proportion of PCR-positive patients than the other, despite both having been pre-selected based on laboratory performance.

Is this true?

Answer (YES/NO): NO